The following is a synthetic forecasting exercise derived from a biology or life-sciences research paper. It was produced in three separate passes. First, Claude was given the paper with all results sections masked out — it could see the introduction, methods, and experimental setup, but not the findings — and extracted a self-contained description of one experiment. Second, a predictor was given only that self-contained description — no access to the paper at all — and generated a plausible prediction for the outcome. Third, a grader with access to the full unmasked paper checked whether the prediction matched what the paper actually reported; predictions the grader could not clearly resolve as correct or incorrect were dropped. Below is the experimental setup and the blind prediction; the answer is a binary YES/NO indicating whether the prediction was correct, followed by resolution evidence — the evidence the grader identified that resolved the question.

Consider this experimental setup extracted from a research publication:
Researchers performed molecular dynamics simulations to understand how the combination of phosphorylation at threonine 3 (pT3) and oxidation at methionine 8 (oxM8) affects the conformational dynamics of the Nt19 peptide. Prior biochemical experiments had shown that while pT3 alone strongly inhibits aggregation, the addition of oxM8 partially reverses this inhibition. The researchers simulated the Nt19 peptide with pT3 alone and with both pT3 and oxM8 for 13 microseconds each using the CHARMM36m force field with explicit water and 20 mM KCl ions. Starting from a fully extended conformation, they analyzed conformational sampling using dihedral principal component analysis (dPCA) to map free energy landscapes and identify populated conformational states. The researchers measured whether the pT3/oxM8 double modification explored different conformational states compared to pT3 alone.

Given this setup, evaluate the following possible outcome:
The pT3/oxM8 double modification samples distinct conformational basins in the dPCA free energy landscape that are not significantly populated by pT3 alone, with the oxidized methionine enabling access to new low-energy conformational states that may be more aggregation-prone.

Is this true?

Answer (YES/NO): NO